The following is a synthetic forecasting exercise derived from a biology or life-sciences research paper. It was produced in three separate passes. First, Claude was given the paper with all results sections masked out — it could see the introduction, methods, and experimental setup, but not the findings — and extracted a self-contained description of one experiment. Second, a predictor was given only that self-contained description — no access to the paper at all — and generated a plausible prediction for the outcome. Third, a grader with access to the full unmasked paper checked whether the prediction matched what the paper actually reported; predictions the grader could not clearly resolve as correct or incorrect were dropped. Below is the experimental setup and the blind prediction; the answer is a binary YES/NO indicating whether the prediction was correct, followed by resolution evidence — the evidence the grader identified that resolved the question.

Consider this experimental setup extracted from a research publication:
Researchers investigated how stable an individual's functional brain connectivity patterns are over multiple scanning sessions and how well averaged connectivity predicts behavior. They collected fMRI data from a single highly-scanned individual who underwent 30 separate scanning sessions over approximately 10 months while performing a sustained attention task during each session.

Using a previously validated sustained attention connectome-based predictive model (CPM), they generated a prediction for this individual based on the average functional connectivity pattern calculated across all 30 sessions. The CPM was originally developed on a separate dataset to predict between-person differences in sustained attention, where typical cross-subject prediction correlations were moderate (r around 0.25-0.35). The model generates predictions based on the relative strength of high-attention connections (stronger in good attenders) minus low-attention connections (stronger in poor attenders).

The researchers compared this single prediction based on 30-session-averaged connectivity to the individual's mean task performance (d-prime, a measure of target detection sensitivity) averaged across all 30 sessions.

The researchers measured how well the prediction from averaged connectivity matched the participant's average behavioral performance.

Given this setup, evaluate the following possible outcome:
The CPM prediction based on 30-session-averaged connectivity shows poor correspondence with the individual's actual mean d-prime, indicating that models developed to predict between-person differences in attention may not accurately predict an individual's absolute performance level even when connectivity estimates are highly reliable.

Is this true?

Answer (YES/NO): NO